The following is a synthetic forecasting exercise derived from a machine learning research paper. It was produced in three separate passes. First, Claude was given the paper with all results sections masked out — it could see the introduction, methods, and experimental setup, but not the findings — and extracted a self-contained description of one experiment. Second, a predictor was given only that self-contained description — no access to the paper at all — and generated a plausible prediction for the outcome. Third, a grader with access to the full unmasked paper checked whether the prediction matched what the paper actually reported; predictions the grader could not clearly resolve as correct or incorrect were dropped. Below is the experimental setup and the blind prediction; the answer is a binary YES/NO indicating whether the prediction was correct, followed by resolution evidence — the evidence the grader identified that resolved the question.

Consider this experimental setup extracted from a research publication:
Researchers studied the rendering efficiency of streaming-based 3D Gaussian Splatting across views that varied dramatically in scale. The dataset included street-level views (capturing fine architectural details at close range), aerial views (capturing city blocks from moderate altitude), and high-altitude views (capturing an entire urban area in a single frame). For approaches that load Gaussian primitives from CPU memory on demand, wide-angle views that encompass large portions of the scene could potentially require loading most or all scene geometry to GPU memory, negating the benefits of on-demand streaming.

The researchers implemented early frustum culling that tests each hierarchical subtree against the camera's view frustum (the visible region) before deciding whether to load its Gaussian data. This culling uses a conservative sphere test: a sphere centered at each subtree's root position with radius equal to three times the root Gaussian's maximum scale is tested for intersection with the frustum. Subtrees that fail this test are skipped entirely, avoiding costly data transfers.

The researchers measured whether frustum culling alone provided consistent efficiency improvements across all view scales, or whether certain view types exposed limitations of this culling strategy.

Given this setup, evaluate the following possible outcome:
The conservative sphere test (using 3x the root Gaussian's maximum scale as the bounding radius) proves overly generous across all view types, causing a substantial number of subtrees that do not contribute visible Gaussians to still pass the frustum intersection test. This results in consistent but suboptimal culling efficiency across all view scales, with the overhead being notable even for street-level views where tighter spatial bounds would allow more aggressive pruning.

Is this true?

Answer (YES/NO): NO